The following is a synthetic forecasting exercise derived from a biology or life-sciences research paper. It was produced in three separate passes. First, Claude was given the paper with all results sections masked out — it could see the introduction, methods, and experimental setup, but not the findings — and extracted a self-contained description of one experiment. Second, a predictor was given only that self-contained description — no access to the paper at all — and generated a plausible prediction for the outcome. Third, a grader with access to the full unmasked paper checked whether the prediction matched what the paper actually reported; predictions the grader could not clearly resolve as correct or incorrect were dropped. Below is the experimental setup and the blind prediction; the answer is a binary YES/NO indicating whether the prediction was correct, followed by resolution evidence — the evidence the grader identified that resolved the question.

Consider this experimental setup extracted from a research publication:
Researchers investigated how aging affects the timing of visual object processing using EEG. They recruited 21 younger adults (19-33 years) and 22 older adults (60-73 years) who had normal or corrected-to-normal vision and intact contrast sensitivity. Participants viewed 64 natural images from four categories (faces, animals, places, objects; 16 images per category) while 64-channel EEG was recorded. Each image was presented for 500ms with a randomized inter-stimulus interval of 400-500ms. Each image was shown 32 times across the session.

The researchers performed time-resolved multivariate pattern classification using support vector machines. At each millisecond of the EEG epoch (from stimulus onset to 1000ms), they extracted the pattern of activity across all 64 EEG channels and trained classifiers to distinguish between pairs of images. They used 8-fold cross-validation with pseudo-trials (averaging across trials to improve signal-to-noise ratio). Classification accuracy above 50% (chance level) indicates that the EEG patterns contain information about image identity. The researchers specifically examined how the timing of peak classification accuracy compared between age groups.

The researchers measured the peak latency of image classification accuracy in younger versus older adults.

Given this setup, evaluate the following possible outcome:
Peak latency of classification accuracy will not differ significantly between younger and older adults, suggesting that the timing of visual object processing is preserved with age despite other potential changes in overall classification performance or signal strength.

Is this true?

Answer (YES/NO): NO